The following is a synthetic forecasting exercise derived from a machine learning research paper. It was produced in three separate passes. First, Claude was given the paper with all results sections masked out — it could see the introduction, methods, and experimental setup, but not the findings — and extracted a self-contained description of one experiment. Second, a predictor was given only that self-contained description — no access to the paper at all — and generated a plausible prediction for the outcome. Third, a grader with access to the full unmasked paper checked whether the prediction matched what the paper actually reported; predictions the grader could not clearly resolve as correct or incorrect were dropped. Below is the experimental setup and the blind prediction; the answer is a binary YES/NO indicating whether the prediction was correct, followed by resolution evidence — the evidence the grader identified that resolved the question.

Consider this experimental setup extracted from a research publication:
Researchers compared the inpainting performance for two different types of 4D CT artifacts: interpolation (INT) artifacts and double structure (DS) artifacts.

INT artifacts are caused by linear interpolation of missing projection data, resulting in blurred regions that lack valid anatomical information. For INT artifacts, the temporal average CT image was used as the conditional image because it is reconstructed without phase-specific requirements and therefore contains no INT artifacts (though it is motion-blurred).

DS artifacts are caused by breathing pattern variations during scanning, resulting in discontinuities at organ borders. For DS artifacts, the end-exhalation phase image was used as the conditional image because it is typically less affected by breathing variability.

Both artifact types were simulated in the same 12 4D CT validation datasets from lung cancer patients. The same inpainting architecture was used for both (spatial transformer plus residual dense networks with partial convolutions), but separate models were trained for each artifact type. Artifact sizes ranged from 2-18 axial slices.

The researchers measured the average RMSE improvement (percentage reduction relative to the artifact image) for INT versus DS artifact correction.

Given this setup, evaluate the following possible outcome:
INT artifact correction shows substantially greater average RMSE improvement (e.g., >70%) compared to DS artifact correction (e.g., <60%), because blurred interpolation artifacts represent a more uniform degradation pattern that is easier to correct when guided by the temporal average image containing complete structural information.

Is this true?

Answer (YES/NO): NO